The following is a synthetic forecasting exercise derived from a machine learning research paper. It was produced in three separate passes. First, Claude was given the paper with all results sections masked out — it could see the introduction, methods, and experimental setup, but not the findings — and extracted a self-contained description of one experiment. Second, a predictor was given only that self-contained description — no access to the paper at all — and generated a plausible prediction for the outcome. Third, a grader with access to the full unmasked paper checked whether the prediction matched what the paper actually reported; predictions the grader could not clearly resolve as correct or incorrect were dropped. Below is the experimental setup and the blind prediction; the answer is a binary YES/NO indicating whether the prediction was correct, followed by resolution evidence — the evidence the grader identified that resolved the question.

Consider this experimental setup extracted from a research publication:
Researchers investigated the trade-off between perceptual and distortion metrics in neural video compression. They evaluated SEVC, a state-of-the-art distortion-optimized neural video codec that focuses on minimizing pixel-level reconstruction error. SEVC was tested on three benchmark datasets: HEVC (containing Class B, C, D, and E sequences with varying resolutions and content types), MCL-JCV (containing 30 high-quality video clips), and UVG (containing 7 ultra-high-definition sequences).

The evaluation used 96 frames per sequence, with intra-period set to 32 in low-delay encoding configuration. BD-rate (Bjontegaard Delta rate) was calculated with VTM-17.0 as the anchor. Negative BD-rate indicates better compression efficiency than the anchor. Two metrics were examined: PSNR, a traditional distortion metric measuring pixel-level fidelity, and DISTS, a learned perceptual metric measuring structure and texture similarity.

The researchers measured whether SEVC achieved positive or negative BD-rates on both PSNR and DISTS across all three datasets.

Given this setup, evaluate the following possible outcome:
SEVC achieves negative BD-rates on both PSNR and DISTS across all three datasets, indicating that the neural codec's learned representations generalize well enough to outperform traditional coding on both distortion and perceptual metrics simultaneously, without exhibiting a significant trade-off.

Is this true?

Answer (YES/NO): NO